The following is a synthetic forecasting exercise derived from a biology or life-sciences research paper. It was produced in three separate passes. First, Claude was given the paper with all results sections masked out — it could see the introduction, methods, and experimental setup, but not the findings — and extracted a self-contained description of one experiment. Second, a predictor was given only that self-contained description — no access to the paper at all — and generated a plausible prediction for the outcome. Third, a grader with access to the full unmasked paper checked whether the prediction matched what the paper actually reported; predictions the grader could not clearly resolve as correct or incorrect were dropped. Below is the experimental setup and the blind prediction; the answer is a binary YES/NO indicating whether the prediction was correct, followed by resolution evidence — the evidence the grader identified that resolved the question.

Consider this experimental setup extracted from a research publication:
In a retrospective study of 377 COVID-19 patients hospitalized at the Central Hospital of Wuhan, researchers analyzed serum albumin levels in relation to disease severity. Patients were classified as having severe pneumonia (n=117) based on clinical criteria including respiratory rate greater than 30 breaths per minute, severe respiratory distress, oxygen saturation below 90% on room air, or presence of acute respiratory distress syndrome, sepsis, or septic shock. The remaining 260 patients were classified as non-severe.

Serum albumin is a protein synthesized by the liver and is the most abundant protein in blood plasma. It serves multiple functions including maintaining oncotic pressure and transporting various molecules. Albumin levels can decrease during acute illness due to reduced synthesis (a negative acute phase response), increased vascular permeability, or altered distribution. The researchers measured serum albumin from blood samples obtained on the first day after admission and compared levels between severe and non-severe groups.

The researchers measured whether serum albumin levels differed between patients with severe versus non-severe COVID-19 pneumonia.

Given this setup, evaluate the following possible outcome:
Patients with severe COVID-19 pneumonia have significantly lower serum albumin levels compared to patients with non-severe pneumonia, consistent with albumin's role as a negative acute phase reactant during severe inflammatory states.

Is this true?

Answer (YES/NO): YES